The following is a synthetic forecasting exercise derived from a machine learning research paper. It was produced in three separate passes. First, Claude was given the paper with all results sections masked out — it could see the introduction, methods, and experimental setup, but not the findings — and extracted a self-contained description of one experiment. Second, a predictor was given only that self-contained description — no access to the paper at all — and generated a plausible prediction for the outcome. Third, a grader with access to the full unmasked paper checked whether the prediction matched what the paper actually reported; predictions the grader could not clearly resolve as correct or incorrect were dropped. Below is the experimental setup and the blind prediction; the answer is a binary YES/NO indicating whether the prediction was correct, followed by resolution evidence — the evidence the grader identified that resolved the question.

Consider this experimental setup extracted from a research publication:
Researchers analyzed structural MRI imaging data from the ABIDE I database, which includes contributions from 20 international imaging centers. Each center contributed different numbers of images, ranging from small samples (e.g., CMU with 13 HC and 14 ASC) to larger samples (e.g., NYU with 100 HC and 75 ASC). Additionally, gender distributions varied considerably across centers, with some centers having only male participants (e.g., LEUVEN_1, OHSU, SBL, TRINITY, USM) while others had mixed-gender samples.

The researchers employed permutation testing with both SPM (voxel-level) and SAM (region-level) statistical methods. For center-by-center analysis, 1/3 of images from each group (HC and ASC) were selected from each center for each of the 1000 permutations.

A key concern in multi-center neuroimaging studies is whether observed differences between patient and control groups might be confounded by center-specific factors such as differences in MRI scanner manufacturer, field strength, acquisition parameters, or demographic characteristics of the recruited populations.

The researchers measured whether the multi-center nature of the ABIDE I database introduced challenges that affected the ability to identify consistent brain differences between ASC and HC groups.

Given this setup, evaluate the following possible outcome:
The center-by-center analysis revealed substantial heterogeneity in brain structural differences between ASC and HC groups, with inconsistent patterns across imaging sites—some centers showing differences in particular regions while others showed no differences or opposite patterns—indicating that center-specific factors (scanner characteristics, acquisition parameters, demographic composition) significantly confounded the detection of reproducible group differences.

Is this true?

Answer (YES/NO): YES